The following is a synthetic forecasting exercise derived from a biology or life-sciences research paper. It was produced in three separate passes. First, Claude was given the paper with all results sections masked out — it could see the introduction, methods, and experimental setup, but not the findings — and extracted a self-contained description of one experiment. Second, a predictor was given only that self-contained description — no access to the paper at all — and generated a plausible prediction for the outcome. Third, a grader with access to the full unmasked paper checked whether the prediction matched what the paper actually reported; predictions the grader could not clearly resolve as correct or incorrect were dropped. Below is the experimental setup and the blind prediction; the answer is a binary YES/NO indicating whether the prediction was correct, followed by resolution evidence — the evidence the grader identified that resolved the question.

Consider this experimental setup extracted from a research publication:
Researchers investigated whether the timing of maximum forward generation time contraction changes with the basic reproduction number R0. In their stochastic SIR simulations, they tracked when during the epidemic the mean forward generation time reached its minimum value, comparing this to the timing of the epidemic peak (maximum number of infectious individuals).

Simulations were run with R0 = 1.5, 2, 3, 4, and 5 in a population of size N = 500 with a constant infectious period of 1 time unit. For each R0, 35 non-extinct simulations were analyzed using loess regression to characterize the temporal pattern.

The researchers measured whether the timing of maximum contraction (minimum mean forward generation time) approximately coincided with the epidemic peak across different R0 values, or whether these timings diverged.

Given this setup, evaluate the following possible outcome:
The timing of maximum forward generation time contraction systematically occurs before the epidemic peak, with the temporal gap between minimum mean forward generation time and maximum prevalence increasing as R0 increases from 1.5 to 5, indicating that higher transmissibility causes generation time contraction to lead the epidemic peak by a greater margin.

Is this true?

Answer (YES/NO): NO